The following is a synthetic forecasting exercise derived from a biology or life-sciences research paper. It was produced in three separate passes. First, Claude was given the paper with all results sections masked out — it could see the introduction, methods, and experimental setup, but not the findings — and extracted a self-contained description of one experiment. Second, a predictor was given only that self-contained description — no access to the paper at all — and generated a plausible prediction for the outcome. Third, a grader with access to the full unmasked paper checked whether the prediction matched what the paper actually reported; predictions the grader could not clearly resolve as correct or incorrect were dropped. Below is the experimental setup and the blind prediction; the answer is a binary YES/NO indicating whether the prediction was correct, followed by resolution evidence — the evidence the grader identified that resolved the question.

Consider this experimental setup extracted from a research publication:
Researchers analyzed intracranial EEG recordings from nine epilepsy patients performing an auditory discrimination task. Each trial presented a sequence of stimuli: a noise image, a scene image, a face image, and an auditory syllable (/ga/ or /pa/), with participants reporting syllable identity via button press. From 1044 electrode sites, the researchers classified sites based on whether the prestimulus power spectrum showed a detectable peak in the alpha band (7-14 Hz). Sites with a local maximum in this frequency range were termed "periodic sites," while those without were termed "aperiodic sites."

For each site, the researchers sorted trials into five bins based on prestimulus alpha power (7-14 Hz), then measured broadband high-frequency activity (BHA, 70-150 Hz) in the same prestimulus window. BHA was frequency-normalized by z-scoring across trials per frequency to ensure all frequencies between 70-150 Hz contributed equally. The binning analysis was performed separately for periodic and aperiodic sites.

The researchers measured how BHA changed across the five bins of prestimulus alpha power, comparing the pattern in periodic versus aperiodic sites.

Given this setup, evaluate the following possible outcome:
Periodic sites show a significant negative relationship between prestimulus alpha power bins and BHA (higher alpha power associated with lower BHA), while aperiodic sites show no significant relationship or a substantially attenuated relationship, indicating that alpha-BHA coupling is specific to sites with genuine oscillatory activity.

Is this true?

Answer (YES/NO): YES